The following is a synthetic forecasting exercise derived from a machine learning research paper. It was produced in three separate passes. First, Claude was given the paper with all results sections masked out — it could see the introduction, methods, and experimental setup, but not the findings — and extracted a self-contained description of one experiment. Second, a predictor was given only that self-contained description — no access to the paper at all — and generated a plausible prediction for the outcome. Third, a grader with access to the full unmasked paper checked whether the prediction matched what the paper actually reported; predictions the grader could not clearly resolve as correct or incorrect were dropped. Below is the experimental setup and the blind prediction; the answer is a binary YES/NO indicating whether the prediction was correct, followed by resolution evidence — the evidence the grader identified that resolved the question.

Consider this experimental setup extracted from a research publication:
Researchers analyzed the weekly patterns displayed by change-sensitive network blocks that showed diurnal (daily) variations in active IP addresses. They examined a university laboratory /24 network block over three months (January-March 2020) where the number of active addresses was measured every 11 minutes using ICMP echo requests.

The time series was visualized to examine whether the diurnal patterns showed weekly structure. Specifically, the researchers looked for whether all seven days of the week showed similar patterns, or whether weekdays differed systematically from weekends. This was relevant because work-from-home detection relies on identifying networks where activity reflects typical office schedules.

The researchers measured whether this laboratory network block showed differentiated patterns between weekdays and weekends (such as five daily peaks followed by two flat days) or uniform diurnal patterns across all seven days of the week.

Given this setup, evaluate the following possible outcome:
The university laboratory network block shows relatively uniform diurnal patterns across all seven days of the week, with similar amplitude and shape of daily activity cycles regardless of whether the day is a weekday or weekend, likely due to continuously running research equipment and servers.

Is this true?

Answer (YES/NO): NO